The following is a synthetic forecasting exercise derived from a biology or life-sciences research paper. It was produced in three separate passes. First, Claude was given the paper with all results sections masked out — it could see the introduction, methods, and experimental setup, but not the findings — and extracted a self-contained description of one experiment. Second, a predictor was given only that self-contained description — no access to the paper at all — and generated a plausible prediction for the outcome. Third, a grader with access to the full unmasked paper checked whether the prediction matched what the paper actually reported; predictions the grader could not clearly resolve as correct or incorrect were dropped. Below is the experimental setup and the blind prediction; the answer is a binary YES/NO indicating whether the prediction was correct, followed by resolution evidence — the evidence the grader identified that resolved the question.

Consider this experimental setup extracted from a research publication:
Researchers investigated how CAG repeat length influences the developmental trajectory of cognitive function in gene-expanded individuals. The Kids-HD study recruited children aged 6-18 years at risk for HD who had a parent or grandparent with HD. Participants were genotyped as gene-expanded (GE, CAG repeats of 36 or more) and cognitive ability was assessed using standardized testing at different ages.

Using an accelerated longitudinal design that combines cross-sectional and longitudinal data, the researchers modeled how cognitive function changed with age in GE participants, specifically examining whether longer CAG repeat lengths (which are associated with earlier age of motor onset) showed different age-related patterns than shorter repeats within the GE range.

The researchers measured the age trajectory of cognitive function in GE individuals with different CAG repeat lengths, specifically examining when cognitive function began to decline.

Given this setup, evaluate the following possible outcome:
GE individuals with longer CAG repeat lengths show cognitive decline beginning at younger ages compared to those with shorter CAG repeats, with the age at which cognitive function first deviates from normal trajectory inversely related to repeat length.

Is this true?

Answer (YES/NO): YES